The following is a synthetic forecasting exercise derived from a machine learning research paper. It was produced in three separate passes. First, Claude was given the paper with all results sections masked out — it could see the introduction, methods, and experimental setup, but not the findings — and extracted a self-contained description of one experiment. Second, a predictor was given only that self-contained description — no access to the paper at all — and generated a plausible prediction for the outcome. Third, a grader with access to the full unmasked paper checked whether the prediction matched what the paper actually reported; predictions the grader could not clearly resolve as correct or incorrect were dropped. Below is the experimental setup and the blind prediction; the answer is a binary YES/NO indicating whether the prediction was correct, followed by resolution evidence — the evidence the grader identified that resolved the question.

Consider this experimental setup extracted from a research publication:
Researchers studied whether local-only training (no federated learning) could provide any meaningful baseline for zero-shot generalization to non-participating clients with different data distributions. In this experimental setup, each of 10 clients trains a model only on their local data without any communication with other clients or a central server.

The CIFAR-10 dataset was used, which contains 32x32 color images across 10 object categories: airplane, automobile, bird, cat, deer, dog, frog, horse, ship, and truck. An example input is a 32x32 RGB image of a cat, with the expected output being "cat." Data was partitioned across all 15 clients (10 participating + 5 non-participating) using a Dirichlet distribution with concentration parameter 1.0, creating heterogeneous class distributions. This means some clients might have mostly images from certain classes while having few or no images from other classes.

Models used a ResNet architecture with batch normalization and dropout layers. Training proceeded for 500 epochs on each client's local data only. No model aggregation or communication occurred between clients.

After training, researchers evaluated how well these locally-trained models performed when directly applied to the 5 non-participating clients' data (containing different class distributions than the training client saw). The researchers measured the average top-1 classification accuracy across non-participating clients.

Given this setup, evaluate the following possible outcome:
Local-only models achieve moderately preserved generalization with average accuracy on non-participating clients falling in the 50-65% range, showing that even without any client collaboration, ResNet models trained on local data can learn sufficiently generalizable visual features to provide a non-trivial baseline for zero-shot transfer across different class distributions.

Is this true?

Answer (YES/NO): NO